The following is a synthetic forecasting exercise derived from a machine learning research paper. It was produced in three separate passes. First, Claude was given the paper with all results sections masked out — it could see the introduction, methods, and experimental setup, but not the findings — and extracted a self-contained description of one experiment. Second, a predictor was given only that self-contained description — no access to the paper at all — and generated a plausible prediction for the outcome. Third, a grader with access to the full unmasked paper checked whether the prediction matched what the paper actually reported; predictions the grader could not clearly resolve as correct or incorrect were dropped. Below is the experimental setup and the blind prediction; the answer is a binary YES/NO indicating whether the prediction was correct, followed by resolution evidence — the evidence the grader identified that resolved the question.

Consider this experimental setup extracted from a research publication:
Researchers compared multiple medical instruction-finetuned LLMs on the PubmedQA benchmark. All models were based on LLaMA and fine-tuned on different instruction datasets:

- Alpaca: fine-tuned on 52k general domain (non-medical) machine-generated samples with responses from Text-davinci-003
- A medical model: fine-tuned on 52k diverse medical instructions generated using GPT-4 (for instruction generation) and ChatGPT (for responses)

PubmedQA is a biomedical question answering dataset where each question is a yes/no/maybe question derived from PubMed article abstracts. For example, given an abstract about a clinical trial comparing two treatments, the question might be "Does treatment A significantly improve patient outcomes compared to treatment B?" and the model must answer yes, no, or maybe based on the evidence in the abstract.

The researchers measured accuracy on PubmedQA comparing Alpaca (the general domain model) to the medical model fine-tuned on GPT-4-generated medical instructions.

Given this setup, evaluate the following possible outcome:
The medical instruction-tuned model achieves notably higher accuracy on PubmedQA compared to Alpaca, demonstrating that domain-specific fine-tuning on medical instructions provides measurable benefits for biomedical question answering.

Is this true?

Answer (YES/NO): NO